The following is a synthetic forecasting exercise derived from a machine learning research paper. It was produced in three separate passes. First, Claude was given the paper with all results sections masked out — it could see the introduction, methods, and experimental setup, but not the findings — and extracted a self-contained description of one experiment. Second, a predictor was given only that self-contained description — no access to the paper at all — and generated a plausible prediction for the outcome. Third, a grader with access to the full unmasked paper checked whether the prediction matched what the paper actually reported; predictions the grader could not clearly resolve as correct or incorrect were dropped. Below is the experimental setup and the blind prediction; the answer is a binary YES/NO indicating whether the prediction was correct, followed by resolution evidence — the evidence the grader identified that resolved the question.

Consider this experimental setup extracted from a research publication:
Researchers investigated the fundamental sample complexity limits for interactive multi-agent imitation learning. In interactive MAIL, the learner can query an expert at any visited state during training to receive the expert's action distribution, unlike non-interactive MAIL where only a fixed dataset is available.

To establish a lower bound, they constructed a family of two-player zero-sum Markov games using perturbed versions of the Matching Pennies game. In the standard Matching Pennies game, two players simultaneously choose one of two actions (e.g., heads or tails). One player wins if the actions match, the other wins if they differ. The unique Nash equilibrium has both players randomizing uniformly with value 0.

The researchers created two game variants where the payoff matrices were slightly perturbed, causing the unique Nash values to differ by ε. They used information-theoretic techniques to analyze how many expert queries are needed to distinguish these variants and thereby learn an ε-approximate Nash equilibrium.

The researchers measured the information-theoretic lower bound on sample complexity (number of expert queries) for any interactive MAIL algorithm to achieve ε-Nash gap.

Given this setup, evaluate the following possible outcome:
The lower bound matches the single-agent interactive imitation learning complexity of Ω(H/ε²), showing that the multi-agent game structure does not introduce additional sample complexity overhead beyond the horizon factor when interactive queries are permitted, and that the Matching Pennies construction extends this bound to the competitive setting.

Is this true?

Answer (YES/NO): NO